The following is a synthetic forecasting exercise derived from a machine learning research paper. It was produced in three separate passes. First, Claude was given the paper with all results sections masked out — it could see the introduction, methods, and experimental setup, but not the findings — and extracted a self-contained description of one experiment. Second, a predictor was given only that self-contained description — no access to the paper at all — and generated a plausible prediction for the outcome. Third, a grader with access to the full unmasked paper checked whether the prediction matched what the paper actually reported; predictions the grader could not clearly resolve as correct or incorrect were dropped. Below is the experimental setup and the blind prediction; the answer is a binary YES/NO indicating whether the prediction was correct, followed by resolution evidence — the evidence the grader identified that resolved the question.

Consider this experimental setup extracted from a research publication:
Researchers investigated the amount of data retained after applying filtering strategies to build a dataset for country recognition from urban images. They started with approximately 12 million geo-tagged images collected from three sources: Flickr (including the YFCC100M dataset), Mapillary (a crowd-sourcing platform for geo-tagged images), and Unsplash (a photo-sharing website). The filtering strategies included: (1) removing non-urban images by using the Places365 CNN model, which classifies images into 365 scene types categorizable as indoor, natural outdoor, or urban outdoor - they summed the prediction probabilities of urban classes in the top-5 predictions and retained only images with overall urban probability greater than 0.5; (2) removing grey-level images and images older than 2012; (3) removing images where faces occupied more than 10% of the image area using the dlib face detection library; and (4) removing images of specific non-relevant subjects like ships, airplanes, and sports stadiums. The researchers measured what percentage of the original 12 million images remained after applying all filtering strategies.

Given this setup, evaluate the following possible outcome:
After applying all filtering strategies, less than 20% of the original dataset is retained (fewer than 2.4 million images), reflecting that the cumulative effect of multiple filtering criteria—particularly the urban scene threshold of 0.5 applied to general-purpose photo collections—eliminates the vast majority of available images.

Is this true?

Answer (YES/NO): NO